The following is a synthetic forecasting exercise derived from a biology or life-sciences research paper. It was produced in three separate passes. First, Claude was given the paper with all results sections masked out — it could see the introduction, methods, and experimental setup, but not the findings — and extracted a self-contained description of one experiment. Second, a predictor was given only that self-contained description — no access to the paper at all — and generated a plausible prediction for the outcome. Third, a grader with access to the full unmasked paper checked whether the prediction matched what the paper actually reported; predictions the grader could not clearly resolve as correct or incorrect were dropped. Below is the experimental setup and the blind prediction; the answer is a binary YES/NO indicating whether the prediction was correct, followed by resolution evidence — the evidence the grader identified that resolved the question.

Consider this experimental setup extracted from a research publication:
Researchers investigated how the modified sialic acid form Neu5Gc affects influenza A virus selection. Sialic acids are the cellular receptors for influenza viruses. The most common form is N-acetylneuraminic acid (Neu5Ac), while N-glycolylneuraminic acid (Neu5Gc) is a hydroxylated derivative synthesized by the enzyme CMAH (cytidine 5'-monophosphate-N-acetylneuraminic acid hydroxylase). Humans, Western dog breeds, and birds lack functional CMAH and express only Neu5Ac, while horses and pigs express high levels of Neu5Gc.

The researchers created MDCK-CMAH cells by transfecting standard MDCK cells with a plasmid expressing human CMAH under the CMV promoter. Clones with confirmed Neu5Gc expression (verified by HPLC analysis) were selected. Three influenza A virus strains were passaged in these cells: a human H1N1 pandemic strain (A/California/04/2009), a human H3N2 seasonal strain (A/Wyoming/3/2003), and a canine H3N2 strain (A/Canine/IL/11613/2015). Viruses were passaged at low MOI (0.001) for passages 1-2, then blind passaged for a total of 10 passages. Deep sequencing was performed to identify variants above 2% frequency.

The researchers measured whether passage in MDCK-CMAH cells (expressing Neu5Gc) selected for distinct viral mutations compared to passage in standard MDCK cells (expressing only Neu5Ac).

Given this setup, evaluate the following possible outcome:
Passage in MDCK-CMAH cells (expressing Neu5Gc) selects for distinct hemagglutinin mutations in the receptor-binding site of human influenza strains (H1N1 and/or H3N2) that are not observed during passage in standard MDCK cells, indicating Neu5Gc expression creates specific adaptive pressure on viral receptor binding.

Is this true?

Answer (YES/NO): YES